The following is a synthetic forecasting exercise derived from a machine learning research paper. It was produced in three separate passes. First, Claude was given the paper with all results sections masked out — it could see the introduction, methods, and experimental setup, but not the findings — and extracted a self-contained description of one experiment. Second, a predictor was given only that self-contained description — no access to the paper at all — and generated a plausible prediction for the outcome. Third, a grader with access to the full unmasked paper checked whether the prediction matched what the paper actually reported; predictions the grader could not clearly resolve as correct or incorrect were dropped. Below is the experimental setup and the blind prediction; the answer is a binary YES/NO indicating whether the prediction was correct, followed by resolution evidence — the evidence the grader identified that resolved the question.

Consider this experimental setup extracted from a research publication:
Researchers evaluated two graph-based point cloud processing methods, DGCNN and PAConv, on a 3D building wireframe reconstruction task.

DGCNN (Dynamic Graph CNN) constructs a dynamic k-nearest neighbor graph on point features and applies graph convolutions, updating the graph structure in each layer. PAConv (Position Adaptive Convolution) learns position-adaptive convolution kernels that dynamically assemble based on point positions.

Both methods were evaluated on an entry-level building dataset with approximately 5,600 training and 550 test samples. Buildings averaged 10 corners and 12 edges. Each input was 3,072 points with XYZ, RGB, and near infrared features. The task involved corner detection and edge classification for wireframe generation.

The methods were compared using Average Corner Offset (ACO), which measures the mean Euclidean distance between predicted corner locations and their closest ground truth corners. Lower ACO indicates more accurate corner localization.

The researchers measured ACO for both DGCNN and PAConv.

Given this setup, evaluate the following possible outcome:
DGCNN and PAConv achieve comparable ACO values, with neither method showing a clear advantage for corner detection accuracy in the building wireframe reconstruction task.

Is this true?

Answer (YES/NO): YES